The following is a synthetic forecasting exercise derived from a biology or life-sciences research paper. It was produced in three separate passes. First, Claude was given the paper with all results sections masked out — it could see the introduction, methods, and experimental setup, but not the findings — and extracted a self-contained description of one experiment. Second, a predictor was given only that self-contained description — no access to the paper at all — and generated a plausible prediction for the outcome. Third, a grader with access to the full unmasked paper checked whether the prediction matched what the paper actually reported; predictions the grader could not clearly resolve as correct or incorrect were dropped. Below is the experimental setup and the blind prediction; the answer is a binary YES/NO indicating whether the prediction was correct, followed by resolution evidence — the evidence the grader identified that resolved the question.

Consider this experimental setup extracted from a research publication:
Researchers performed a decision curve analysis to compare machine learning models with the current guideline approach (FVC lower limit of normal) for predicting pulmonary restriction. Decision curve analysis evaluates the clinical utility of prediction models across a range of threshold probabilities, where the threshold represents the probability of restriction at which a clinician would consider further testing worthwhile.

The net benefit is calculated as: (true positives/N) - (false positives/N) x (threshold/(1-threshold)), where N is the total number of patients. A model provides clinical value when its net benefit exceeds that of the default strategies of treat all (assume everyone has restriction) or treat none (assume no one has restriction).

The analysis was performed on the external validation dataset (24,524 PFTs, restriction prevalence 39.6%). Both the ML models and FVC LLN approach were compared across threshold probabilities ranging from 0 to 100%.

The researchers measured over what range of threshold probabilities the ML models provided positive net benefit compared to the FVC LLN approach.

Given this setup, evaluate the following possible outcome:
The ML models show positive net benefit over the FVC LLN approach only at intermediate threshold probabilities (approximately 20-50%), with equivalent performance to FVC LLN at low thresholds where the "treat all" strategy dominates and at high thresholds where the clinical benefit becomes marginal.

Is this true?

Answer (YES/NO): NO